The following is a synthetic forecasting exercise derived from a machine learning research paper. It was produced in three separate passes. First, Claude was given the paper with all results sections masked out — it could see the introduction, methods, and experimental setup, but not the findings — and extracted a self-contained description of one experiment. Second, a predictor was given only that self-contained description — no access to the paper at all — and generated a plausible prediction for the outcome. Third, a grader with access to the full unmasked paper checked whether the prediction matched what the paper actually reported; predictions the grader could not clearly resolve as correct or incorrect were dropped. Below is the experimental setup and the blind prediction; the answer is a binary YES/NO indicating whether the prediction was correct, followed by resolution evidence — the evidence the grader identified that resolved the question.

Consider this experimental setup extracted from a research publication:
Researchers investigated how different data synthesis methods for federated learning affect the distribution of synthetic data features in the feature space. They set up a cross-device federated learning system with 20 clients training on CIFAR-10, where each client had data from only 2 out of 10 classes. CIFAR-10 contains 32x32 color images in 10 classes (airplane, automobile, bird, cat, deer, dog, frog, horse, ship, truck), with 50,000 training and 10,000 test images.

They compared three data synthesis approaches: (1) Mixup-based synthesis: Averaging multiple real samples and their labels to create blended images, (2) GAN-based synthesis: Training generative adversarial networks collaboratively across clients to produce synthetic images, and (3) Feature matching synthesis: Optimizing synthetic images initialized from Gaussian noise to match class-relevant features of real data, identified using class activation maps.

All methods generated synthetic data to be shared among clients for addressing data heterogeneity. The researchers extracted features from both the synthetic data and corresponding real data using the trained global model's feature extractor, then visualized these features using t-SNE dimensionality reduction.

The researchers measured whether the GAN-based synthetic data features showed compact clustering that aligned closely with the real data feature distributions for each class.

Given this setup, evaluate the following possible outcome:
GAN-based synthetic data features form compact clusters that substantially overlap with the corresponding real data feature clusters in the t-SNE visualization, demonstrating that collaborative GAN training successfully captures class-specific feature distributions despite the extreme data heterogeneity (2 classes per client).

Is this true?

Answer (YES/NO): NO